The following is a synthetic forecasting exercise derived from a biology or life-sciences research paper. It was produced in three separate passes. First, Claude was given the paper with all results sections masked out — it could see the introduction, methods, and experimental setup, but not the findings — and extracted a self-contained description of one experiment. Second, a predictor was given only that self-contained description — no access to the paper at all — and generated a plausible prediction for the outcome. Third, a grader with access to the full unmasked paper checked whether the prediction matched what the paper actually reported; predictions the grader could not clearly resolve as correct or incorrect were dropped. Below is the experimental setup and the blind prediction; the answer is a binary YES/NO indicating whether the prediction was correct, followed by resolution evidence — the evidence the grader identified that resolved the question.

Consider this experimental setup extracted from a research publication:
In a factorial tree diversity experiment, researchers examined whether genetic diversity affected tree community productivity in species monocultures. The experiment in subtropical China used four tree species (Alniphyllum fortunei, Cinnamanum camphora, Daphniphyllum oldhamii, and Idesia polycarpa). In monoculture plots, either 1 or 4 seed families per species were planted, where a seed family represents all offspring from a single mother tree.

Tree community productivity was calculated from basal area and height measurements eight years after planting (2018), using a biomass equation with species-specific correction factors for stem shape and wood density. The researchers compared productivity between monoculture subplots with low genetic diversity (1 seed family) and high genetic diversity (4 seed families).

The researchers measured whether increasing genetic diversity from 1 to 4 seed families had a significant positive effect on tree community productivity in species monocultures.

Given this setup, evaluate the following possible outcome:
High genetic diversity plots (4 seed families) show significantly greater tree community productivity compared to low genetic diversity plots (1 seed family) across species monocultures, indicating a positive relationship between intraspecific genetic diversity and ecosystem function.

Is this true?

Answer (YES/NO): NO